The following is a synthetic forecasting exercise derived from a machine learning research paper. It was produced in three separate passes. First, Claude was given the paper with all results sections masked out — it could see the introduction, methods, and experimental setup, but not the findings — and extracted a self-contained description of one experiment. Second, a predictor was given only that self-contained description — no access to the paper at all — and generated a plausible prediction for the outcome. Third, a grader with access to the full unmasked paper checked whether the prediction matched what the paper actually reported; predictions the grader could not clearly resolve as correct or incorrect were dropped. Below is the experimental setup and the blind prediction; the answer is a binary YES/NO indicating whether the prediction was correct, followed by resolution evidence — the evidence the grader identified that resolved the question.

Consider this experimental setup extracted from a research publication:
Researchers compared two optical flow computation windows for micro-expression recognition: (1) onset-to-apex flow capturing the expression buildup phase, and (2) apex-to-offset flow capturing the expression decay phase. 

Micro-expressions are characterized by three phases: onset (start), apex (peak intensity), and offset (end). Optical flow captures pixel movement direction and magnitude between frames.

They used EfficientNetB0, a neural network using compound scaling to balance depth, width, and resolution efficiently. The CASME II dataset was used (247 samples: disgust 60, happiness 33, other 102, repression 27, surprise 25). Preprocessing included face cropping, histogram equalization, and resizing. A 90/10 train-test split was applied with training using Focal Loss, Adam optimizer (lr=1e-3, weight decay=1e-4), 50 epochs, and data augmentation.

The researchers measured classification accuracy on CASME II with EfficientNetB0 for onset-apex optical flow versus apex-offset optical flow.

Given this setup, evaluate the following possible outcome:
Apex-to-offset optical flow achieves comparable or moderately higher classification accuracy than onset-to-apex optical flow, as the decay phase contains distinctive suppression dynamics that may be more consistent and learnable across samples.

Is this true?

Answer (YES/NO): NO